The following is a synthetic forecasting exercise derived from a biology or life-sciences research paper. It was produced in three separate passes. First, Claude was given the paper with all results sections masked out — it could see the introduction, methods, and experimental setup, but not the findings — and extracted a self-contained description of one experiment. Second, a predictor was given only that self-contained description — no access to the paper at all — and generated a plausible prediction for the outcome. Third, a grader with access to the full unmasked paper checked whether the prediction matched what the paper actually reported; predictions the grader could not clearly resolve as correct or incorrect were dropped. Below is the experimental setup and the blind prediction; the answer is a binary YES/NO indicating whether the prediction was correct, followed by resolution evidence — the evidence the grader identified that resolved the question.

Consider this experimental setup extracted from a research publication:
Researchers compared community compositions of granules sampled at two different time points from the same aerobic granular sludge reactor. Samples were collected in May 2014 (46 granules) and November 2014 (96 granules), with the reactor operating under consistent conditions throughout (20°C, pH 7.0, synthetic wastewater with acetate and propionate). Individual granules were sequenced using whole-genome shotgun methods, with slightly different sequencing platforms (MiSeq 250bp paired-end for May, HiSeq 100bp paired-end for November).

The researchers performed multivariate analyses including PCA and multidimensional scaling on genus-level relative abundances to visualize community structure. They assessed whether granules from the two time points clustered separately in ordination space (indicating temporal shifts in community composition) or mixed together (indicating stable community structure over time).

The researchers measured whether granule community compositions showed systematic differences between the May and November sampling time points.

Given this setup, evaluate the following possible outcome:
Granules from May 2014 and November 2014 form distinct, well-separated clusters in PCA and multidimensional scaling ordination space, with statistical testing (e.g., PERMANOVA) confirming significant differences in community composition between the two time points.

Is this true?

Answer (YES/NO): NO